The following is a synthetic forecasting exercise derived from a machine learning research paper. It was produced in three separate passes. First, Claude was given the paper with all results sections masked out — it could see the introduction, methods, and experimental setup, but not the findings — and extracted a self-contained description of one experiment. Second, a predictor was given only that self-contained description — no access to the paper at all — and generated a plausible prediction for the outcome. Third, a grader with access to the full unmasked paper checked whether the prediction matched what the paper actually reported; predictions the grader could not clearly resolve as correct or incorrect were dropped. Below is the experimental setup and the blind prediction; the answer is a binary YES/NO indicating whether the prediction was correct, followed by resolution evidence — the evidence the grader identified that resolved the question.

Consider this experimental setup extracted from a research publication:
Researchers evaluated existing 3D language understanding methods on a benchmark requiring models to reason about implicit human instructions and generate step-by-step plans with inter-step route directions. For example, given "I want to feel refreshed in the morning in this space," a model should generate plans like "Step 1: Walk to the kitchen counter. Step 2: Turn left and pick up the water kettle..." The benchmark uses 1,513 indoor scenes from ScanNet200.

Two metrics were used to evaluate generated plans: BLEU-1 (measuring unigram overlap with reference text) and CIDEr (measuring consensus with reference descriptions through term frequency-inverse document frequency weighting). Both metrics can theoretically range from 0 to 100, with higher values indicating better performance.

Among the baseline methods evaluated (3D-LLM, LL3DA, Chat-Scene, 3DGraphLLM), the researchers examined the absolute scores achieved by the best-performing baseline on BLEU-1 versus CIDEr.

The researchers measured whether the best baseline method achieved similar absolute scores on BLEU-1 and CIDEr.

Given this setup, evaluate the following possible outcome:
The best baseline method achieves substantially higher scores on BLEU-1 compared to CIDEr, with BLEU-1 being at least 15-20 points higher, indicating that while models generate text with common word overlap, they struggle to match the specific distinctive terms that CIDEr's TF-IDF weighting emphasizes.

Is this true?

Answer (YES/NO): YES